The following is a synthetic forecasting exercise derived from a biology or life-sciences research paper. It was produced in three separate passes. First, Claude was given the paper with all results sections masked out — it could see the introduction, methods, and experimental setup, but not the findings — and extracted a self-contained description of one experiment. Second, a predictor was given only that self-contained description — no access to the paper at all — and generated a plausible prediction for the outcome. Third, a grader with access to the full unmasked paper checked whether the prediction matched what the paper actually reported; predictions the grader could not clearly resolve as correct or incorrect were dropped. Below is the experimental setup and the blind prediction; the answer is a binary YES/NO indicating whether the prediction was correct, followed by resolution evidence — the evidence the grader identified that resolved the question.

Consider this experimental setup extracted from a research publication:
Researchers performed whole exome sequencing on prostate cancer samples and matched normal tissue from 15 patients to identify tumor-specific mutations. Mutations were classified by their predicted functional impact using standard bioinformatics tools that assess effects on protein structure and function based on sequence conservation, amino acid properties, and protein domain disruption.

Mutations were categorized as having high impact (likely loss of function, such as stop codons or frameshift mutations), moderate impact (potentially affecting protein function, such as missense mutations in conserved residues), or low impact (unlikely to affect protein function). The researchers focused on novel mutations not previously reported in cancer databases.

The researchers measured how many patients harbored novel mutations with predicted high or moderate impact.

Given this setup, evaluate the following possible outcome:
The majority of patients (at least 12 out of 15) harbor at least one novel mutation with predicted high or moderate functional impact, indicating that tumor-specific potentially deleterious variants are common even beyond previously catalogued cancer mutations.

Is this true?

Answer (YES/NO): YES